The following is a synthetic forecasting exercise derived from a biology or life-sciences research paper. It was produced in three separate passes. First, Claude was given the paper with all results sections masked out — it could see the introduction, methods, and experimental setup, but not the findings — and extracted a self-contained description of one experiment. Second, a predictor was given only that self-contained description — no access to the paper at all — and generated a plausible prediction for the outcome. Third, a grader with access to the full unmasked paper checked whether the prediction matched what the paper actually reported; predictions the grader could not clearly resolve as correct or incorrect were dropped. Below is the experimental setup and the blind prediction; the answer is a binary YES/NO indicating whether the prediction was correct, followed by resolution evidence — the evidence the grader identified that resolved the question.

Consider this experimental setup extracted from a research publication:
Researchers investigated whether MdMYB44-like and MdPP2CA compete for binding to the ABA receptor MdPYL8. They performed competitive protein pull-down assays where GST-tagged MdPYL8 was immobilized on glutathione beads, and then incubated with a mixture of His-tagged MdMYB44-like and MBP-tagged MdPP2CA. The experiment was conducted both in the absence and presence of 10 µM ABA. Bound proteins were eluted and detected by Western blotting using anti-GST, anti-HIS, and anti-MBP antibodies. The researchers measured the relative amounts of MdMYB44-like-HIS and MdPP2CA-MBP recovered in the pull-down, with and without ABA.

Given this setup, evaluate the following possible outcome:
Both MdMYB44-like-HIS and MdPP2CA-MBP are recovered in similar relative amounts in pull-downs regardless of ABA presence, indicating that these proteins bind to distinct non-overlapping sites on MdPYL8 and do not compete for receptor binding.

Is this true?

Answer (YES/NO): NO